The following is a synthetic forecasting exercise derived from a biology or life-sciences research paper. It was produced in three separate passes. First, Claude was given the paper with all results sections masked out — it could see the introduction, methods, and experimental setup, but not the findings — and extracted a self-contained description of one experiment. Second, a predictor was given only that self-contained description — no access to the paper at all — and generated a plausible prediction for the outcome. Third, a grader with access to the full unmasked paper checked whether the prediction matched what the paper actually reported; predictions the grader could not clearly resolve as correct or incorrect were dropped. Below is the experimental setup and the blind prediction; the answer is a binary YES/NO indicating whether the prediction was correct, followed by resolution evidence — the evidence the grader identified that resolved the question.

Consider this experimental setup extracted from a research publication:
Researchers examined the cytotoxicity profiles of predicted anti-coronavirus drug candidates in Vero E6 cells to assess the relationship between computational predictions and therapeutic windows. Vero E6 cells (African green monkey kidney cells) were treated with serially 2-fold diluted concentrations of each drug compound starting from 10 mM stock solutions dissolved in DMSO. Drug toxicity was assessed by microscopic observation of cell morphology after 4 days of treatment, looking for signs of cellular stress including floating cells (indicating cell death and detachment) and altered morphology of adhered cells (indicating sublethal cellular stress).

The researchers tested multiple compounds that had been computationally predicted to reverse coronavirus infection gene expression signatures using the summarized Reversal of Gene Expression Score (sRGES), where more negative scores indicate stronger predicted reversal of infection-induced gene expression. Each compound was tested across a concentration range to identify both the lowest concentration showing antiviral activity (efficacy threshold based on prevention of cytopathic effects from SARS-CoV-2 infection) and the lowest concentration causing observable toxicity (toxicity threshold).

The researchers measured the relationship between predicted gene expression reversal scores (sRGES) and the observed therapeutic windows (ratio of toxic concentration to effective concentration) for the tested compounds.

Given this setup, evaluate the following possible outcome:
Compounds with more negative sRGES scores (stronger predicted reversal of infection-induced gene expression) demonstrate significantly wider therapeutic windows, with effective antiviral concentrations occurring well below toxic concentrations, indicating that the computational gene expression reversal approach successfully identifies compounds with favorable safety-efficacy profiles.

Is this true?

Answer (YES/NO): NO